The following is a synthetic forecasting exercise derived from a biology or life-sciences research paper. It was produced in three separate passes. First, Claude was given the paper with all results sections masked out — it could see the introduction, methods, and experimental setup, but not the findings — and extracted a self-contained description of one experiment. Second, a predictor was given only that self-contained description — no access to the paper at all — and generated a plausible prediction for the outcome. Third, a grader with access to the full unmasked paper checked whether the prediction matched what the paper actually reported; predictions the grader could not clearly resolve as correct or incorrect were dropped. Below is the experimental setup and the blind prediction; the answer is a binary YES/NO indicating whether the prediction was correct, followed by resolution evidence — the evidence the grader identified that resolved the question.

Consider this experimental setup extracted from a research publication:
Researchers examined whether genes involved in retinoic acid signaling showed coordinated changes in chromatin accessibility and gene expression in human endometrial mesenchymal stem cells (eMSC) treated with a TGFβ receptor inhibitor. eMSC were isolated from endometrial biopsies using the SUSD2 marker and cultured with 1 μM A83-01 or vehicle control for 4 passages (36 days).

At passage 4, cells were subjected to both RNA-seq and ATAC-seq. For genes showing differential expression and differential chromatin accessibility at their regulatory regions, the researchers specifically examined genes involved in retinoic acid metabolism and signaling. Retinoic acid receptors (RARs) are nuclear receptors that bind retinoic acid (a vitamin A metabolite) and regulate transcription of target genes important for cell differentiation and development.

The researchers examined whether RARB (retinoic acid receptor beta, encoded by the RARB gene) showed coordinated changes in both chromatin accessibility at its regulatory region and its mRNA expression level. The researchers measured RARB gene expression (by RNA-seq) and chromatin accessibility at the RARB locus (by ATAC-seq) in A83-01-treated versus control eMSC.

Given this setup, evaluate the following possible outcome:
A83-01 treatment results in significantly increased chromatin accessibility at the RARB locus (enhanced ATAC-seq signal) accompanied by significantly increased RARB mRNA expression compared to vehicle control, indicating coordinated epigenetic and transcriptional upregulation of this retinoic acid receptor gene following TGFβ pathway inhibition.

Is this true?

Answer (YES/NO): YES